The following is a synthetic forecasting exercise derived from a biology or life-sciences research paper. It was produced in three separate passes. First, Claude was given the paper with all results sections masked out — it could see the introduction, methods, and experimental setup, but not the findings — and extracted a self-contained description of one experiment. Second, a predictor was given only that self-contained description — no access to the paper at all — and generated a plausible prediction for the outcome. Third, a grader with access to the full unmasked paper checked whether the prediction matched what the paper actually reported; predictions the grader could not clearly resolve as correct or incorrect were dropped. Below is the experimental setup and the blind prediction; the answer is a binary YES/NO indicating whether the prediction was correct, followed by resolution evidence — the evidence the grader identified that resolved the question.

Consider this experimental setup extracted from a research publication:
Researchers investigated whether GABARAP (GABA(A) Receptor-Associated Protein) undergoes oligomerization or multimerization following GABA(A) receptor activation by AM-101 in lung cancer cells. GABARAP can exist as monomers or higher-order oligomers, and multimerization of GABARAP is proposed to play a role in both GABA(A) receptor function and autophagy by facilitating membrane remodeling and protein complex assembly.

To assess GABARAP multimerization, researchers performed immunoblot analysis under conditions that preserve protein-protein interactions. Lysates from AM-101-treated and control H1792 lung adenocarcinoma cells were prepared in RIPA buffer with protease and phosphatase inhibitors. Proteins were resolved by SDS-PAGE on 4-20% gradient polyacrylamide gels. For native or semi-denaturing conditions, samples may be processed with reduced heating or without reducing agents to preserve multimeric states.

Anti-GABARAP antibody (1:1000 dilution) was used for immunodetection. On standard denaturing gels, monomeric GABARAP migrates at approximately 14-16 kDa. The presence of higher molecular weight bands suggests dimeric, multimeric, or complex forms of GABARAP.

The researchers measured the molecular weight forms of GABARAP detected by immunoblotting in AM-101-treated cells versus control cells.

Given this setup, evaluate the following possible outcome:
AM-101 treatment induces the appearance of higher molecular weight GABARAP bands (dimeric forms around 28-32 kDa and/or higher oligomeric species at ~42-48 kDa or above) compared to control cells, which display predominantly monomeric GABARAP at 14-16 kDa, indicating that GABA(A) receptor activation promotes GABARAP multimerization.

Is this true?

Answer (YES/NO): YES